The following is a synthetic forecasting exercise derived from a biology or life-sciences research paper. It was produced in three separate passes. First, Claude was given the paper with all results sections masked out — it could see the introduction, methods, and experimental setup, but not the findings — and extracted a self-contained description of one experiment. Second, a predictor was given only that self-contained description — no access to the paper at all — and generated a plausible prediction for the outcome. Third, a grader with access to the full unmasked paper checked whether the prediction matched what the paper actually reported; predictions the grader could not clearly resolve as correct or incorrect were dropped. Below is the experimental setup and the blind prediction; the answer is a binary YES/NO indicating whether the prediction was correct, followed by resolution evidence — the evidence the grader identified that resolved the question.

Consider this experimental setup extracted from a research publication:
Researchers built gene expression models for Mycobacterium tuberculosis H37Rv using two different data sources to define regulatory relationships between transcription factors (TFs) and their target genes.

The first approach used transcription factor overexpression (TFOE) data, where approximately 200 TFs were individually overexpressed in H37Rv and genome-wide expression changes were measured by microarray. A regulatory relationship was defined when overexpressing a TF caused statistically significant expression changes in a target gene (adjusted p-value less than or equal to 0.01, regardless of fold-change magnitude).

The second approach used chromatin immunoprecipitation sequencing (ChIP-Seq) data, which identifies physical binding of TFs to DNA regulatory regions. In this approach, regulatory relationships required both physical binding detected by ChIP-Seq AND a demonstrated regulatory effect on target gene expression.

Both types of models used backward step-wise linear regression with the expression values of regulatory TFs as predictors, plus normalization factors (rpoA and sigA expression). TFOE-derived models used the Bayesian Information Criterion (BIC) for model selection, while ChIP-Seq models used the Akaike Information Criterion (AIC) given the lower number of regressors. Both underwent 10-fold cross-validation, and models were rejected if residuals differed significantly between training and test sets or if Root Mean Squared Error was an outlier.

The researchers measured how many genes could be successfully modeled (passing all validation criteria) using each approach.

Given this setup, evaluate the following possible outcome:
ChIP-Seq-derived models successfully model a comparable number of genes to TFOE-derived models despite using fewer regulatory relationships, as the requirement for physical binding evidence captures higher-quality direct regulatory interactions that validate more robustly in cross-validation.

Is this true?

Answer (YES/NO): NO